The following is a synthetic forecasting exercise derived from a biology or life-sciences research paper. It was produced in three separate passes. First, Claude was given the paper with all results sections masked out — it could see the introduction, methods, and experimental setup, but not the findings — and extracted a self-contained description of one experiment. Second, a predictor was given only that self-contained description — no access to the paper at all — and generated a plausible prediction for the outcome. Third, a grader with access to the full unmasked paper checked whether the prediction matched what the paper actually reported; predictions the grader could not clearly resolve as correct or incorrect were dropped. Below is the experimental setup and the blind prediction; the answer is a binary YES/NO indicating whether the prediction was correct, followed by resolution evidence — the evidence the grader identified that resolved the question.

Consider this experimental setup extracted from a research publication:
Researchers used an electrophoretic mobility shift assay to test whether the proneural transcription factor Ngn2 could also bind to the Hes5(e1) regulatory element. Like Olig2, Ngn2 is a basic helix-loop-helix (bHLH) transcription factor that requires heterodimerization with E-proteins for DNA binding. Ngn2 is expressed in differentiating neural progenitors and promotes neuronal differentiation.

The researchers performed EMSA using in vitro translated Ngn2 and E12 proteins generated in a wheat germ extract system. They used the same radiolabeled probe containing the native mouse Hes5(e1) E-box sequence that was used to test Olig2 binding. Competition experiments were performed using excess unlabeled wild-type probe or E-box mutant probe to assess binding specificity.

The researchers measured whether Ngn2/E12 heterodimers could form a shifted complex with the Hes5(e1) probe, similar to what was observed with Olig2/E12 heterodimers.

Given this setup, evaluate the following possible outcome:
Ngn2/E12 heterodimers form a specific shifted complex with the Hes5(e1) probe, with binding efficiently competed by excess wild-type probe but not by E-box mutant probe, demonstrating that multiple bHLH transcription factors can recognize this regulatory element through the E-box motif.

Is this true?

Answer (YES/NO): YES